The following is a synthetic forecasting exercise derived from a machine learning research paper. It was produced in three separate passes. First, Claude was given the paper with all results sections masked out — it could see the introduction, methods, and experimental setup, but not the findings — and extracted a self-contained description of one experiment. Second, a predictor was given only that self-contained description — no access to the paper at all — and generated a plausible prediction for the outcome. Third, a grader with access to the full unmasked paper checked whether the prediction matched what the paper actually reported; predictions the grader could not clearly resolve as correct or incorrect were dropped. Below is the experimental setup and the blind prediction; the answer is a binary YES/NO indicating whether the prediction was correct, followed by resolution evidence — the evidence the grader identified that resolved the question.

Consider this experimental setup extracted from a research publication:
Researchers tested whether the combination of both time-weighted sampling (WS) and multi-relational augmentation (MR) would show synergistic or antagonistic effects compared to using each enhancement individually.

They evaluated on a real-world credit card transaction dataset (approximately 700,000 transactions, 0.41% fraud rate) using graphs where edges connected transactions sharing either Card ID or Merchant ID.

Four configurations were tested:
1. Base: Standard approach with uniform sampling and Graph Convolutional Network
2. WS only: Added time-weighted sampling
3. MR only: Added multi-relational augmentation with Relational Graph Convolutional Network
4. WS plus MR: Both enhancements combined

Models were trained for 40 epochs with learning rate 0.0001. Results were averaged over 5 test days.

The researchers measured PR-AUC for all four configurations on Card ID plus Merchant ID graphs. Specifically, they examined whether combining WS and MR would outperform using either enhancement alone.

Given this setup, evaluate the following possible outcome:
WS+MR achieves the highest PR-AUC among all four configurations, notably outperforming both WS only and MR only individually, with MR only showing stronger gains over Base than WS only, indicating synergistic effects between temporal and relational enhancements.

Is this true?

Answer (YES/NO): NO